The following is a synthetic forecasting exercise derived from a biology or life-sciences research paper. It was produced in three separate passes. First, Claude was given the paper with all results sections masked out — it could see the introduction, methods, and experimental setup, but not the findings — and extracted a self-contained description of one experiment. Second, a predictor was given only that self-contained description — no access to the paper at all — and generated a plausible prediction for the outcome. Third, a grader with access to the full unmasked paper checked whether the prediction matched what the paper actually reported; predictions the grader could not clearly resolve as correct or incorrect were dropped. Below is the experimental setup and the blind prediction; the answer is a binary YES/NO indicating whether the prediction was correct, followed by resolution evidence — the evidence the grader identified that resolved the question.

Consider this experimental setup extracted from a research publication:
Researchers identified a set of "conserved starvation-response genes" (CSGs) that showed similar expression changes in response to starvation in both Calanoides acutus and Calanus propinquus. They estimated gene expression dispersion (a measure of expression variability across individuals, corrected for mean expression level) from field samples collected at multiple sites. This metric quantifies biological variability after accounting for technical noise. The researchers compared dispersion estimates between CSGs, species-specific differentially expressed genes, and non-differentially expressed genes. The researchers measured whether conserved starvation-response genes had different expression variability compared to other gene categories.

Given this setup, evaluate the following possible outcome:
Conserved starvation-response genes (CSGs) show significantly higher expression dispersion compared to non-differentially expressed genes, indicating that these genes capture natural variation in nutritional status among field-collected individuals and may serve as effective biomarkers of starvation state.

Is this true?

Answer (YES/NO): NO